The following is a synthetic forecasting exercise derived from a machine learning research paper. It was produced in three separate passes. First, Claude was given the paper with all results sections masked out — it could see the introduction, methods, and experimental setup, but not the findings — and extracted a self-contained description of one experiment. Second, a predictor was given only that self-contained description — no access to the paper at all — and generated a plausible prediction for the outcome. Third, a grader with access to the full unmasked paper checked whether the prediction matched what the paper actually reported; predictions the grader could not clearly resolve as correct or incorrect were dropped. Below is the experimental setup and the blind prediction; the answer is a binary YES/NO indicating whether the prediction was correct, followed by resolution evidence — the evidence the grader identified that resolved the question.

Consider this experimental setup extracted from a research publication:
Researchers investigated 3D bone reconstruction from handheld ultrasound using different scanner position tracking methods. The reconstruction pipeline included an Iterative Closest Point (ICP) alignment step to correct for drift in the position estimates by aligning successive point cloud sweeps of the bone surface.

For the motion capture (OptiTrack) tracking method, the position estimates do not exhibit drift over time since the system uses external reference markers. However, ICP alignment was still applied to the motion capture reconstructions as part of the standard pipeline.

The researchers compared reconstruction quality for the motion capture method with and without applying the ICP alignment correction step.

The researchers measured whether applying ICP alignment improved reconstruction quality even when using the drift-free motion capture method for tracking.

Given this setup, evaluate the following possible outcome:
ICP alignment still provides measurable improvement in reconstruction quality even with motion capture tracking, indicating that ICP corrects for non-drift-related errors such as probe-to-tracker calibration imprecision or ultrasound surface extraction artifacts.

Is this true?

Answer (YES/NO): YES